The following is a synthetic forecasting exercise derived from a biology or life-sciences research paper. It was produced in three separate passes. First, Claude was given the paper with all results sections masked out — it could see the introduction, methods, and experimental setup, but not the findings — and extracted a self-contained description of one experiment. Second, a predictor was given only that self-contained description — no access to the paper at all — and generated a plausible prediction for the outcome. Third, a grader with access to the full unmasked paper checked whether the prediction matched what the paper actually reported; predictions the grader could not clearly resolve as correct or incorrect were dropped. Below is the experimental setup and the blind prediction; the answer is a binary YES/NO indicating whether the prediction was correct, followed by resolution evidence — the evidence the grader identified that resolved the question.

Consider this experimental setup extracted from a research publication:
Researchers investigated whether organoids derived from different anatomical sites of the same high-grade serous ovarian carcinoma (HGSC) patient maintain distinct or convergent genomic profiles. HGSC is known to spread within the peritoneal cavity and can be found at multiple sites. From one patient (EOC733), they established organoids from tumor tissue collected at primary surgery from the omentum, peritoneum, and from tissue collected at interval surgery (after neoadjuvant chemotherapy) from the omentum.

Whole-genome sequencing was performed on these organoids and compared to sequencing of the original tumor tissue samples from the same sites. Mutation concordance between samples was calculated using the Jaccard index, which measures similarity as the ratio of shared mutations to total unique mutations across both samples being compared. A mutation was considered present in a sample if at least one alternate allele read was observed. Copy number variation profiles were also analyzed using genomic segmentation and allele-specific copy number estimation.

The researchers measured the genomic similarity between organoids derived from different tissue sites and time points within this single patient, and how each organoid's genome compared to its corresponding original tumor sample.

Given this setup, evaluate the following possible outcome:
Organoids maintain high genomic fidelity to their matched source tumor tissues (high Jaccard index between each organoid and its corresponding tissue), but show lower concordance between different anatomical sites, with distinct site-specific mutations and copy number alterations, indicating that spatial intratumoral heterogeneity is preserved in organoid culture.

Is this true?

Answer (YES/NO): NO